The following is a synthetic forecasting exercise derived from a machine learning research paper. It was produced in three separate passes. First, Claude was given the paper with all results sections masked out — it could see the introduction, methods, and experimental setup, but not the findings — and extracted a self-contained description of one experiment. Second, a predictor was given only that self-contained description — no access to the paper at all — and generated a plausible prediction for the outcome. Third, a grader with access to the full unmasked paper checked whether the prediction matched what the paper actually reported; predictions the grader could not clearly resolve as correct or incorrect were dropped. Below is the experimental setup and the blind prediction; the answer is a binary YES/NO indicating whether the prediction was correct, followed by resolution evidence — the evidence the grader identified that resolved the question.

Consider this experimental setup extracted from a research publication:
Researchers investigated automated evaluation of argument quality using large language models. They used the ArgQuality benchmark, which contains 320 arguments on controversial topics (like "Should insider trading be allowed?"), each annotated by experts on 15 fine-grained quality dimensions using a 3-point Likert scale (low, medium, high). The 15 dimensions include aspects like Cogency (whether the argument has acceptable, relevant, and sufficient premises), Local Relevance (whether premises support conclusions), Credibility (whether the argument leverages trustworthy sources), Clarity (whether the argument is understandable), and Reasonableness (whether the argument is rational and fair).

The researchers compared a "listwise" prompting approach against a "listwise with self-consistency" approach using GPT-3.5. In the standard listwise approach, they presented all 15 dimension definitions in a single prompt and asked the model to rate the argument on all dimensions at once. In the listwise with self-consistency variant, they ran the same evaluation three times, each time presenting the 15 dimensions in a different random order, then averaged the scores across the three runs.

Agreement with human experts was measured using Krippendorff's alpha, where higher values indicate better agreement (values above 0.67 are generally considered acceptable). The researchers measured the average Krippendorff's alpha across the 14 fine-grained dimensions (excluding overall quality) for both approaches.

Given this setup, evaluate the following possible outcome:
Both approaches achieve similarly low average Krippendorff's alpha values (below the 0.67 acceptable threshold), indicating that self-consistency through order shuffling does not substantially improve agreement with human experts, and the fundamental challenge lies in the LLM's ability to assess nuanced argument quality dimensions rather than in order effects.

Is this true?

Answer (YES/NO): NO